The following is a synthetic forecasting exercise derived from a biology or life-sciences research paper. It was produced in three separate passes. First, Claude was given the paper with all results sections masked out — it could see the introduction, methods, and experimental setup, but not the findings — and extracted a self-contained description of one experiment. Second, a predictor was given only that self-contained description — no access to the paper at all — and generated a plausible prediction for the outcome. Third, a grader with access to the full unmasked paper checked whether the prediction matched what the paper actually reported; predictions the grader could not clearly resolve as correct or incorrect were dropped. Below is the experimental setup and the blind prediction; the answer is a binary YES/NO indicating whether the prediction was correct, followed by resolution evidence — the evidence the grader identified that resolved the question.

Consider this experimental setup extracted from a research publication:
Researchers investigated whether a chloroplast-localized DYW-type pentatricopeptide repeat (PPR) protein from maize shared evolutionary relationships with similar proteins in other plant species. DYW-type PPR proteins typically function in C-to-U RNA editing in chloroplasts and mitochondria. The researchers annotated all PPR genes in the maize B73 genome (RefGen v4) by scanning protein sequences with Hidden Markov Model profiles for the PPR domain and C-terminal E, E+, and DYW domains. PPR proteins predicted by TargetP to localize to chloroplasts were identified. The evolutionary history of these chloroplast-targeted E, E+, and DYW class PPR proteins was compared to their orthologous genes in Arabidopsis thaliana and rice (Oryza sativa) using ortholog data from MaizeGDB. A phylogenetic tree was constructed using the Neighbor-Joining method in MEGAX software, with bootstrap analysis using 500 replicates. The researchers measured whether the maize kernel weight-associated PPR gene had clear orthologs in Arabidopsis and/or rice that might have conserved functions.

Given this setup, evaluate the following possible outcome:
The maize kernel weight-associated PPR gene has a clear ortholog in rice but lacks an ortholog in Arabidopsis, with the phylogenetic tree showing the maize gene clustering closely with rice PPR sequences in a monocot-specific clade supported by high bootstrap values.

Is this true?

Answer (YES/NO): NO